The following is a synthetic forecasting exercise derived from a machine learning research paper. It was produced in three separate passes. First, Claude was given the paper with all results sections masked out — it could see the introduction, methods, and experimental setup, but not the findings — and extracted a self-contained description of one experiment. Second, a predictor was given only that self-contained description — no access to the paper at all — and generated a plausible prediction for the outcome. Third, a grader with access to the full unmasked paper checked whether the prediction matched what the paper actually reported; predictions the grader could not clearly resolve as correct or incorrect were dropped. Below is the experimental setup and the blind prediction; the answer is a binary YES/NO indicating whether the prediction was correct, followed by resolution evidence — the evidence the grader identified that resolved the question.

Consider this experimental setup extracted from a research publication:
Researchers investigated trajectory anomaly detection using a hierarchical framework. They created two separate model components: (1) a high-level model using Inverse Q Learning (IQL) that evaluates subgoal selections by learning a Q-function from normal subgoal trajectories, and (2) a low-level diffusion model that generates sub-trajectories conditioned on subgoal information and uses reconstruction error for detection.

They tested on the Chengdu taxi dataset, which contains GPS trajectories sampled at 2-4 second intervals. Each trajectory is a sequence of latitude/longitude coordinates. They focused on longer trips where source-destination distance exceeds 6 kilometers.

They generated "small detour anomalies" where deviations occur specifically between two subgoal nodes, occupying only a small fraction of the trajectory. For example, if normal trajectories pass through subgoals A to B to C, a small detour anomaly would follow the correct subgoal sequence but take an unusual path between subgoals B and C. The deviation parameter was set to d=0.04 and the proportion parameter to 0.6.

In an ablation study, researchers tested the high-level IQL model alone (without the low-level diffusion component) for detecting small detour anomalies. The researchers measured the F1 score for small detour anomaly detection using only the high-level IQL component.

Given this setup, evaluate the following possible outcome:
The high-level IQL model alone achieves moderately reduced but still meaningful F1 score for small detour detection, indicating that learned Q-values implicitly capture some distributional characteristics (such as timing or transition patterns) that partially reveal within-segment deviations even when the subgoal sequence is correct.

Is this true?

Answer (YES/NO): NO